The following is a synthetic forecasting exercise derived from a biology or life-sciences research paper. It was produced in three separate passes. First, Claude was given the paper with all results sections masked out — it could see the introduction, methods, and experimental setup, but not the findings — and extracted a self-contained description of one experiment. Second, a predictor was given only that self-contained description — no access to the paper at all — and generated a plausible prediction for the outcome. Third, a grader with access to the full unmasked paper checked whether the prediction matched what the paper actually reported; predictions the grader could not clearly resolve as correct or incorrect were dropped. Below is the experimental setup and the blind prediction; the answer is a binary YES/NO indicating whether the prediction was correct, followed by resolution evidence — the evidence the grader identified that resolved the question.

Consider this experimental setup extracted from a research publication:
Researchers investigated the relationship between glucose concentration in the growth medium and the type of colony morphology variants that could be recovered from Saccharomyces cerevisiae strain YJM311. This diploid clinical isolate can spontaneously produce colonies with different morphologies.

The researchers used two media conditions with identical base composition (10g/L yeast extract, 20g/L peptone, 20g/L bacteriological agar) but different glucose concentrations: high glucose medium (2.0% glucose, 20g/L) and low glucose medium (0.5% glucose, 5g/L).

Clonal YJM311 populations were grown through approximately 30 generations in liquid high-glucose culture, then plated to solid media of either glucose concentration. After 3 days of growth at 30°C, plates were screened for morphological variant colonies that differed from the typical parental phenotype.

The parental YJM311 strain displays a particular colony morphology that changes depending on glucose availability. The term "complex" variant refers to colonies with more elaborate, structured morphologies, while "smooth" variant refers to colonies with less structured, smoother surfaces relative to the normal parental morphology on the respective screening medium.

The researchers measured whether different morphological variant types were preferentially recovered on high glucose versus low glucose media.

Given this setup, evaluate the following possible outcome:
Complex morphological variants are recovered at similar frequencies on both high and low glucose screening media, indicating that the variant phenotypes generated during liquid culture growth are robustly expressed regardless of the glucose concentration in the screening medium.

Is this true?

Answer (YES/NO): NO